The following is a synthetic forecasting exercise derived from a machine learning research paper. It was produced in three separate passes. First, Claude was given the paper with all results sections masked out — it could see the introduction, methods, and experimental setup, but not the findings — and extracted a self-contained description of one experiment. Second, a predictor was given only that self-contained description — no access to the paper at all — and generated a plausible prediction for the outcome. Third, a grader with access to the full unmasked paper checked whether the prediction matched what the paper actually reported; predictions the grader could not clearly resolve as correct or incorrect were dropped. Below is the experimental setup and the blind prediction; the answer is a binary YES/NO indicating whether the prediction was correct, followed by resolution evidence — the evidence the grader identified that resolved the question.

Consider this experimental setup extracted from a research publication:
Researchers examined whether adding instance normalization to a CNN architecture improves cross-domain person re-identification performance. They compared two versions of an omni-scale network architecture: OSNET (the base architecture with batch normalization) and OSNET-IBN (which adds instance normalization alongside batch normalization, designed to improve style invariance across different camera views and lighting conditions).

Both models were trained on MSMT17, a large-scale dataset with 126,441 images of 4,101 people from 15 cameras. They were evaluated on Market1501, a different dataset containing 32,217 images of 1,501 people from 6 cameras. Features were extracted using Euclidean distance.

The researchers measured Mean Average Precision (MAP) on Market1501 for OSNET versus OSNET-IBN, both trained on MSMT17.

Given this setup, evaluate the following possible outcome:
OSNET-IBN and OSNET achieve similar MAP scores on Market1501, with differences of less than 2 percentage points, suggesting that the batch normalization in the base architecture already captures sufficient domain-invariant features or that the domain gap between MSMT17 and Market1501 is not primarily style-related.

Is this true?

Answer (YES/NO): YES